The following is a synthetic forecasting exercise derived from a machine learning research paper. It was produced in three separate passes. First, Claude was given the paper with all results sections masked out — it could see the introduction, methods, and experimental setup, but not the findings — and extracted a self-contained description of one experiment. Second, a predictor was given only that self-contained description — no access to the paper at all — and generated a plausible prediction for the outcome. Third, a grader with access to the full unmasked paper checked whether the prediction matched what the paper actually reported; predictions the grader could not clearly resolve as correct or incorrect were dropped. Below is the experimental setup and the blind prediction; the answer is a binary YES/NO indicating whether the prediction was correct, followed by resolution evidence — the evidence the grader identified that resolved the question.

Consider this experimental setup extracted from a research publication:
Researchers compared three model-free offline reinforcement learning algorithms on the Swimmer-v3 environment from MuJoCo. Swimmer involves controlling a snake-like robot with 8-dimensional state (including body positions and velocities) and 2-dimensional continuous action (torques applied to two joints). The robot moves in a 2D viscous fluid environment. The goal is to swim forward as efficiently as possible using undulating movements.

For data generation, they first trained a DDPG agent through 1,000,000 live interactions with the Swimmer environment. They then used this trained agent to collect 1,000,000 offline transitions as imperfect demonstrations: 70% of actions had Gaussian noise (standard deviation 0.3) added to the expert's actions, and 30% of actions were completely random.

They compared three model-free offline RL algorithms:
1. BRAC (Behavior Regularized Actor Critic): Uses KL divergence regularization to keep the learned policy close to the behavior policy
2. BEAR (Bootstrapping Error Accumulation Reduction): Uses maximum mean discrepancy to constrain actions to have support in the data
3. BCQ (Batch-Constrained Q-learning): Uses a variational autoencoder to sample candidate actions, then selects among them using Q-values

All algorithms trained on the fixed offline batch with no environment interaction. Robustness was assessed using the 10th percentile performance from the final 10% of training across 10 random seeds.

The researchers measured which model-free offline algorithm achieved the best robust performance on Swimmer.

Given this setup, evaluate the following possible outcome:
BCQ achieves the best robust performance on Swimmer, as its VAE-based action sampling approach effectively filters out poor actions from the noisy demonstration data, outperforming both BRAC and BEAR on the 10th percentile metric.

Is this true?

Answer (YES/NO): NO